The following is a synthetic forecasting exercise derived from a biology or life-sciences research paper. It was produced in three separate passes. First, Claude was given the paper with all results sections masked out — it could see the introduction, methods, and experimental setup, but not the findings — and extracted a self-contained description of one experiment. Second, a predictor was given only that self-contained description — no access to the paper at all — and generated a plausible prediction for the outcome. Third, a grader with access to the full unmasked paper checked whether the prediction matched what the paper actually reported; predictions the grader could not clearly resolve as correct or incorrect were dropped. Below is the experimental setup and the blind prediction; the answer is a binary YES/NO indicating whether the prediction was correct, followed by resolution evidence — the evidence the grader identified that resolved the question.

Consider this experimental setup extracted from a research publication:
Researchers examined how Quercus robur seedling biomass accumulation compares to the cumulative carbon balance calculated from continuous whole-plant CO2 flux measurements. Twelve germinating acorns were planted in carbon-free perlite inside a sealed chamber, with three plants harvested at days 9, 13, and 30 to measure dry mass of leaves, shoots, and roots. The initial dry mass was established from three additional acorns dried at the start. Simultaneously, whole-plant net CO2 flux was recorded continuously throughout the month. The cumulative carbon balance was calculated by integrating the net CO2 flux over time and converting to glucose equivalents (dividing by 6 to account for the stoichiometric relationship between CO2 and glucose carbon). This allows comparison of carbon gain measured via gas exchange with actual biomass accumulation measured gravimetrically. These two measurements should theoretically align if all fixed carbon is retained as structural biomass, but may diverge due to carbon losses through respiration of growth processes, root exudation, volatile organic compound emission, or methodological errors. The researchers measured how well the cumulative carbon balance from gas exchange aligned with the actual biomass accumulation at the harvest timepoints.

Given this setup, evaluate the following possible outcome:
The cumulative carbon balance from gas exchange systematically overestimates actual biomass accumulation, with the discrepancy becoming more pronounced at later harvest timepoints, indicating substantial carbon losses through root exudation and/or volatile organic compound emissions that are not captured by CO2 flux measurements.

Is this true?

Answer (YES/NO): NO